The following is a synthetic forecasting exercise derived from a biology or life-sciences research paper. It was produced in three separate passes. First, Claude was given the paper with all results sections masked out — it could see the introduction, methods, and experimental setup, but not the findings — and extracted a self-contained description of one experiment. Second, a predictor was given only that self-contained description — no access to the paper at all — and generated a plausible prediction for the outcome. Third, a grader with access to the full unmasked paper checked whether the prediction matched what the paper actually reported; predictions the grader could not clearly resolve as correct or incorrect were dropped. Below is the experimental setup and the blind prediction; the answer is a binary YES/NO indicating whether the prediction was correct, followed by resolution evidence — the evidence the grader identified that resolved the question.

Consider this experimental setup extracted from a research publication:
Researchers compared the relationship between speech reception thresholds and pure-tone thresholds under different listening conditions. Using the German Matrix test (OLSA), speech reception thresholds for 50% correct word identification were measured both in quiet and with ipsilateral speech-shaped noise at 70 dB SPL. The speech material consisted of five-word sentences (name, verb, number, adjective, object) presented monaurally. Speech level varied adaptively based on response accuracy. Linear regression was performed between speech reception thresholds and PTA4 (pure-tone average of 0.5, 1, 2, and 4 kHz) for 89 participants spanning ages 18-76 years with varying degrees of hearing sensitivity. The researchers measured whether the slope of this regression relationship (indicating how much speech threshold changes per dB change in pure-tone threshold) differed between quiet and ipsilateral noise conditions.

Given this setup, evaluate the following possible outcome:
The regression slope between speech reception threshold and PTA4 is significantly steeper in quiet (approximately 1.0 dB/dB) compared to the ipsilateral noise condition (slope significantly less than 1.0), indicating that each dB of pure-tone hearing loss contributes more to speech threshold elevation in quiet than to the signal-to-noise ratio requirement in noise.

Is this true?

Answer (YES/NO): NO